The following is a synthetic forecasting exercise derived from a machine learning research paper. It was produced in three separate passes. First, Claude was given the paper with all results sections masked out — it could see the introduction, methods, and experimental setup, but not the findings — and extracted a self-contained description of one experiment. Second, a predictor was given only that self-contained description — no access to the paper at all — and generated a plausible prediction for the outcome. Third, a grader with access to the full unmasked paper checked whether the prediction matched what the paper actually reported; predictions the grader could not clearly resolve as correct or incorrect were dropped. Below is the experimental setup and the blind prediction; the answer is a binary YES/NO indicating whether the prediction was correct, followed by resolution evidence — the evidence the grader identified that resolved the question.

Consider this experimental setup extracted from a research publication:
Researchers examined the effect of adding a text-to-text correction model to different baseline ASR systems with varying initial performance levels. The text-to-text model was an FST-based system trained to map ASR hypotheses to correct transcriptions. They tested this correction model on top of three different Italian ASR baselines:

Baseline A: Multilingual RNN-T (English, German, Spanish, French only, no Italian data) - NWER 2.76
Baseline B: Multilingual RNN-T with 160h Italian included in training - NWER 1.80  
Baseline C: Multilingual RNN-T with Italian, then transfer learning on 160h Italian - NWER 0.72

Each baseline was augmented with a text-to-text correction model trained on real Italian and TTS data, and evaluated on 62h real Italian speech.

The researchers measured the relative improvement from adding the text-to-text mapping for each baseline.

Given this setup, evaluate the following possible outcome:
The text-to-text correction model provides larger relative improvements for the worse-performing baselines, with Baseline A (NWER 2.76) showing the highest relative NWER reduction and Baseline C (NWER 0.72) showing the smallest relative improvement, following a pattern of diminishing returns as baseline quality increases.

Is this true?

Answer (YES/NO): YES